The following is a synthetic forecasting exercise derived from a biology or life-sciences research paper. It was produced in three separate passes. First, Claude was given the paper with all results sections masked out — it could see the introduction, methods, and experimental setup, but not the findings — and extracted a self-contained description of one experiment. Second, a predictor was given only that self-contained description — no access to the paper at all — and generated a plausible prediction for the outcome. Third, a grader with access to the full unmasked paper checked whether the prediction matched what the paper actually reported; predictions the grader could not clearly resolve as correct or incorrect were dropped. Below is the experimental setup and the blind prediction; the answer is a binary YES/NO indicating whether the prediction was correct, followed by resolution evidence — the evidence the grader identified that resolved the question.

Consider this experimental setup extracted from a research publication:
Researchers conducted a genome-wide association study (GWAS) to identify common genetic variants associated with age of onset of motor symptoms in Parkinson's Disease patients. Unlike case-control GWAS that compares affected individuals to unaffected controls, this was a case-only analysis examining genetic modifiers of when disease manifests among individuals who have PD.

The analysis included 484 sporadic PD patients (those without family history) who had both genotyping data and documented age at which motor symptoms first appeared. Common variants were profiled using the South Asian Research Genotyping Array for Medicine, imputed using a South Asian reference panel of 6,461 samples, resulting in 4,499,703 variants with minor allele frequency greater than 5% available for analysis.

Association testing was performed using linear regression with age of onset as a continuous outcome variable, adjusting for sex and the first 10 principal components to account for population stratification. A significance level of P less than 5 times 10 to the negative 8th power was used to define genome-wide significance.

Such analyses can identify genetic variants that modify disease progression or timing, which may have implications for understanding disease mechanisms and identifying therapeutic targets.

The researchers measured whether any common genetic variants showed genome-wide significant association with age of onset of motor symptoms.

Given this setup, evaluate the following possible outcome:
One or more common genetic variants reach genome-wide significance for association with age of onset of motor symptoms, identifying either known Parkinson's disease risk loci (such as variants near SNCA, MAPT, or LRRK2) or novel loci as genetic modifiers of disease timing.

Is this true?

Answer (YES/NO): NO